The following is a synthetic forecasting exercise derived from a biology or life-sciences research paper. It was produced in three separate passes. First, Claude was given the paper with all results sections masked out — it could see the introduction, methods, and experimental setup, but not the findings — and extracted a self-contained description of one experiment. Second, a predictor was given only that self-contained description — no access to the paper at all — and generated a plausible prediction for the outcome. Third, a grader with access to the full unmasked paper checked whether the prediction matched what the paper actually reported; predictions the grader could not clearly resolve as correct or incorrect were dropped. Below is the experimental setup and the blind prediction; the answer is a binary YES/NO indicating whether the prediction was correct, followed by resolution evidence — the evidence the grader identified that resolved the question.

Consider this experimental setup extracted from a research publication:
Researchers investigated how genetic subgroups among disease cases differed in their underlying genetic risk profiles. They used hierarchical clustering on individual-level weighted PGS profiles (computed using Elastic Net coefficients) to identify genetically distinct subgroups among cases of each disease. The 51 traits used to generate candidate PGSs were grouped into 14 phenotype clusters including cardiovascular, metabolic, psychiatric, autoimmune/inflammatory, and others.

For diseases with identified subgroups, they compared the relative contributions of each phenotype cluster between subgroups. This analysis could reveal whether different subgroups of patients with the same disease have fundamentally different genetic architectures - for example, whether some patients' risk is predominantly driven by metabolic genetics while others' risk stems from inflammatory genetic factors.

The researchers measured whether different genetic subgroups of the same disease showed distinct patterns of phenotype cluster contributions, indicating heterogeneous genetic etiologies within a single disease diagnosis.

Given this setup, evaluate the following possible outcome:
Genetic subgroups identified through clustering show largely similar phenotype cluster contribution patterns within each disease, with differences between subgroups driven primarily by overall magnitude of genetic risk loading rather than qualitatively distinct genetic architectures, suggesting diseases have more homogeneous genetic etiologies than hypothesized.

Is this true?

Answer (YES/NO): NO